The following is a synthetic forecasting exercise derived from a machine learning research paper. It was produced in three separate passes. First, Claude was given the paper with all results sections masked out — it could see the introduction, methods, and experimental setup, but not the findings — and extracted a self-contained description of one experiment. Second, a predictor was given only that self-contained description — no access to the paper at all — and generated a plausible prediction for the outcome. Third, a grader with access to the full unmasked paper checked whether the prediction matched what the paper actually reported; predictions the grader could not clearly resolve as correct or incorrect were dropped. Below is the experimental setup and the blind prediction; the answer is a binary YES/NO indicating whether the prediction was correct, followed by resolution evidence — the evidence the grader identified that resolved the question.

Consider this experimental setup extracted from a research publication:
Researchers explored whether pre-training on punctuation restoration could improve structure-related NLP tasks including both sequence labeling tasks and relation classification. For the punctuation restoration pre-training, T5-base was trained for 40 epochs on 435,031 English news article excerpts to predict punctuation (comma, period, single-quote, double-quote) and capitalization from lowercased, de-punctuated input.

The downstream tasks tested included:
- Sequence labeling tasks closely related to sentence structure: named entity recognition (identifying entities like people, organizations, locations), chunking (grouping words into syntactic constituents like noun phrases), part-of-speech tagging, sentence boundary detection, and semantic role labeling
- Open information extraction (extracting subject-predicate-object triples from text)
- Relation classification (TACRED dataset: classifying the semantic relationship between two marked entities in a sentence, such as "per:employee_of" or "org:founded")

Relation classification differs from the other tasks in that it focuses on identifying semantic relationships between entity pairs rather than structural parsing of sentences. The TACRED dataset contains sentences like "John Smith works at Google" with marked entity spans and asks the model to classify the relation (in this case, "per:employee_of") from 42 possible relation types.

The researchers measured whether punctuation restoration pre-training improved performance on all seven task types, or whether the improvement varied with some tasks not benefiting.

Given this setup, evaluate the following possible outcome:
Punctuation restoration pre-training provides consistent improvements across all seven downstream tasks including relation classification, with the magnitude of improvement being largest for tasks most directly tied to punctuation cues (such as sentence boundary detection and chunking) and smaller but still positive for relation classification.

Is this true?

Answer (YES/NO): NO